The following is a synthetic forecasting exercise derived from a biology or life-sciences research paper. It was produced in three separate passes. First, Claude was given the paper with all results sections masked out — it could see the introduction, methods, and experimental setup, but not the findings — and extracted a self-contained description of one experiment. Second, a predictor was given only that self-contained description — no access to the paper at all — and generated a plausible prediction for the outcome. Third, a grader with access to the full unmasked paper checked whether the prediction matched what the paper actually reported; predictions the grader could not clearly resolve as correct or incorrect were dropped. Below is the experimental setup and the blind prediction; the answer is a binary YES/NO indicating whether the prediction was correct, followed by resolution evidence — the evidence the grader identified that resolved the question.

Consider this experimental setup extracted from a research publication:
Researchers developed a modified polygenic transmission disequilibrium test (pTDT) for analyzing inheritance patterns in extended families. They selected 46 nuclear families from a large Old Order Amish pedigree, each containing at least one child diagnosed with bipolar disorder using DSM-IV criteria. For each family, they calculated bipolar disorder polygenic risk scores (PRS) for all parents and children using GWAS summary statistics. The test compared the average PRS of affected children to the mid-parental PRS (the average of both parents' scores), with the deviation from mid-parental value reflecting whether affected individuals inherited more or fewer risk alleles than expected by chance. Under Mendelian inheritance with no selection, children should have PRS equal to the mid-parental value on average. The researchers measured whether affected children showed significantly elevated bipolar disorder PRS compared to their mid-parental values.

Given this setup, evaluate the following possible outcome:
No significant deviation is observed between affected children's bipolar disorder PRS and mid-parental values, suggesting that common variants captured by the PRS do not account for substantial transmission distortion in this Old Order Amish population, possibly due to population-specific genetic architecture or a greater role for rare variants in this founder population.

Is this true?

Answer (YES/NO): NO